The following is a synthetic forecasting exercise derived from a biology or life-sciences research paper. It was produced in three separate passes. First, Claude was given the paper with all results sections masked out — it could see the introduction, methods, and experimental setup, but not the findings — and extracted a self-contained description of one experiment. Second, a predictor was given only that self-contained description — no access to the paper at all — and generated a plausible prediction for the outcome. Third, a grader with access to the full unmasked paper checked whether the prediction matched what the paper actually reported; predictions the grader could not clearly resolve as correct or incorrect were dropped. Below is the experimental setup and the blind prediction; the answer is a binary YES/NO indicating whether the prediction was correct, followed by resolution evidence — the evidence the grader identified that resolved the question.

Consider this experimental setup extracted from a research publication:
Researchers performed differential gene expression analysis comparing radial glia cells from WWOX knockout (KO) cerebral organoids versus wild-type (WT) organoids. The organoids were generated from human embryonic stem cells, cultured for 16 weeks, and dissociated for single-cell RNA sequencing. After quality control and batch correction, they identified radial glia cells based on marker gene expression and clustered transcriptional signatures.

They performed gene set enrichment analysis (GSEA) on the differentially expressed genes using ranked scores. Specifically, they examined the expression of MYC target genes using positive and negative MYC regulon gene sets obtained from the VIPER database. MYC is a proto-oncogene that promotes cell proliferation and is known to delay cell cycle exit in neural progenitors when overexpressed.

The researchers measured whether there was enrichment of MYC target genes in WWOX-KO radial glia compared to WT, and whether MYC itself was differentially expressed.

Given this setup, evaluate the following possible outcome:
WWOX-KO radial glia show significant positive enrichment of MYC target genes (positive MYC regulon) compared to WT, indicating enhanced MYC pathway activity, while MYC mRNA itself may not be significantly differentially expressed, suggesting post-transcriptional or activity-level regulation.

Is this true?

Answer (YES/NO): NO